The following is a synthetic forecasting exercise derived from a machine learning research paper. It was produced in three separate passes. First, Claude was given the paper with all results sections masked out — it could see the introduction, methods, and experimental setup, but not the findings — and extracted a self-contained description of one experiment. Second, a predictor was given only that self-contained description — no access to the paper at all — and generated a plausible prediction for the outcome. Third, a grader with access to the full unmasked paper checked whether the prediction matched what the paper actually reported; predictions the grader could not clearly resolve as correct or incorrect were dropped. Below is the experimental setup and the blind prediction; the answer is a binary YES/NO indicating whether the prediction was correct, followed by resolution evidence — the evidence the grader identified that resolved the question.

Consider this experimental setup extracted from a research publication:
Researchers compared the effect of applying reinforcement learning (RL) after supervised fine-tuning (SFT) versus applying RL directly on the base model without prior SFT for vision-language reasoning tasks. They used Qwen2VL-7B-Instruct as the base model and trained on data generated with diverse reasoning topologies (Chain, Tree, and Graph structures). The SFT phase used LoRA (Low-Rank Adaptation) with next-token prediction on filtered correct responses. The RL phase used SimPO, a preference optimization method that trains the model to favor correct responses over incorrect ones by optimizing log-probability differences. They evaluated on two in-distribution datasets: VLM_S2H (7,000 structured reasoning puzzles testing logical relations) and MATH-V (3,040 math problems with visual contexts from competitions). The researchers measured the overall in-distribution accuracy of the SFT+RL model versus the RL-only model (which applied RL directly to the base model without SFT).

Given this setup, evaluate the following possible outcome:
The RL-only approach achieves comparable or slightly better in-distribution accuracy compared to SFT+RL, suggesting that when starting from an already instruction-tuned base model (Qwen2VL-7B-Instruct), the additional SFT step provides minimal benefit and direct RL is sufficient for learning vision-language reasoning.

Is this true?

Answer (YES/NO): NO